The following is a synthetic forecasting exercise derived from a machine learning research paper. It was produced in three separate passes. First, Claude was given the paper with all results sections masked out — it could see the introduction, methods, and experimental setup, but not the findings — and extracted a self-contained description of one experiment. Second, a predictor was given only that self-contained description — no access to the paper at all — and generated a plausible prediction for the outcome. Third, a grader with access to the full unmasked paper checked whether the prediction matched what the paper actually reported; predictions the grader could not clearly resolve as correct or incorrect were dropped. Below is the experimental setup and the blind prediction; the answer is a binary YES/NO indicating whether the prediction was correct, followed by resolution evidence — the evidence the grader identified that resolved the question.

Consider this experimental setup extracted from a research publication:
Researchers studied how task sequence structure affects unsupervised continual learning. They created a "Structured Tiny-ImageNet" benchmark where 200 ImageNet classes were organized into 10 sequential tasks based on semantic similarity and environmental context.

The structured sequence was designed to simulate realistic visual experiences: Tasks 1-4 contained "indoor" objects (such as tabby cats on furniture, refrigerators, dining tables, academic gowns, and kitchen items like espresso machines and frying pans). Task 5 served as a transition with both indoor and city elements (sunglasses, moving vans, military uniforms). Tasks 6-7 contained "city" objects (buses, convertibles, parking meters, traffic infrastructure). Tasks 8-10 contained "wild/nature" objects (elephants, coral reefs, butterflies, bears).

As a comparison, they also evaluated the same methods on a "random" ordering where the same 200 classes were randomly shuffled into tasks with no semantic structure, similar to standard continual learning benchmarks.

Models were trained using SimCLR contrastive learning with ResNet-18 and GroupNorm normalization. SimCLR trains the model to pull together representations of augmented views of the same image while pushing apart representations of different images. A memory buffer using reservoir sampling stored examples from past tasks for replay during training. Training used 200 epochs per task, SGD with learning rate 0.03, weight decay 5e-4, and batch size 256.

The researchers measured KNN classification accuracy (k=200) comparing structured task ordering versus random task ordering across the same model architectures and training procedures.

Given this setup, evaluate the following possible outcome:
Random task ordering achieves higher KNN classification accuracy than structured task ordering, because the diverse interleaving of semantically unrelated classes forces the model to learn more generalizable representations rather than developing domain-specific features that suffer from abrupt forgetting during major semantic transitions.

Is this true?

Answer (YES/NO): NO